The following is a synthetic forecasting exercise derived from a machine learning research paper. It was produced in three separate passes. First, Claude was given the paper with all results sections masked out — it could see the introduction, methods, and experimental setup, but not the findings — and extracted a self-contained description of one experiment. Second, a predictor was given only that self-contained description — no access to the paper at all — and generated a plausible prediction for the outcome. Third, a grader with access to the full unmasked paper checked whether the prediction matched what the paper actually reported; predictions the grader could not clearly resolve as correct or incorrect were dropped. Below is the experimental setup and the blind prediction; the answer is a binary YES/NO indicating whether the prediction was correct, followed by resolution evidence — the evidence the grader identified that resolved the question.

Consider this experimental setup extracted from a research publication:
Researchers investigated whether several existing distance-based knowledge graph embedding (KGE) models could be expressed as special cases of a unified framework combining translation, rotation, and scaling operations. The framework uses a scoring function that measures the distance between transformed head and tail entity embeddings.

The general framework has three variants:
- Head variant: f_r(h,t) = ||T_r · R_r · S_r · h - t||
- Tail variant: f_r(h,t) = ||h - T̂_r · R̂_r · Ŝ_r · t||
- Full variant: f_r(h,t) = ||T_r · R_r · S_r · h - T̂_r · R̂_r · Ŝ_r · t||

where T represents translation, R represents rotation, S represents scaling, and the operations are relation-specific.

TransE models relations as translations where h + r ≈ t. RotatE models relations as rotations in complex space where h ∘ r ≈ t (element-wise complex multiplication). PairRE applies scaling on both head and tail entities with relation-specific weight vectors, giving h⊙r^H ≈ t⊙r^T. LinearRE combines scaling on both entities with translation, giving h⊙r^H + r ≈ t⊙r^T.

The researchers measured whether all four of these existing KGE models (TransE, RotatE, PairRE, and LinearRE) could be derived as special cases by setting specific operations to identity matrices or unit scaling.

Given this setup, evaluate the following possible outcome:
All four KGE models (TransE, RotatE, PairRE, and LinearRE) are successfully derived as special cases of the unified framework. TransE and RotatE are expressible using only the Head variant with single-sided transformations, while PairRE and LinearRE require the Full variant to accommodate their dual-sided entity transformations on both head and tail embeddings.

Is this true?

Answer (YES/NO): YES